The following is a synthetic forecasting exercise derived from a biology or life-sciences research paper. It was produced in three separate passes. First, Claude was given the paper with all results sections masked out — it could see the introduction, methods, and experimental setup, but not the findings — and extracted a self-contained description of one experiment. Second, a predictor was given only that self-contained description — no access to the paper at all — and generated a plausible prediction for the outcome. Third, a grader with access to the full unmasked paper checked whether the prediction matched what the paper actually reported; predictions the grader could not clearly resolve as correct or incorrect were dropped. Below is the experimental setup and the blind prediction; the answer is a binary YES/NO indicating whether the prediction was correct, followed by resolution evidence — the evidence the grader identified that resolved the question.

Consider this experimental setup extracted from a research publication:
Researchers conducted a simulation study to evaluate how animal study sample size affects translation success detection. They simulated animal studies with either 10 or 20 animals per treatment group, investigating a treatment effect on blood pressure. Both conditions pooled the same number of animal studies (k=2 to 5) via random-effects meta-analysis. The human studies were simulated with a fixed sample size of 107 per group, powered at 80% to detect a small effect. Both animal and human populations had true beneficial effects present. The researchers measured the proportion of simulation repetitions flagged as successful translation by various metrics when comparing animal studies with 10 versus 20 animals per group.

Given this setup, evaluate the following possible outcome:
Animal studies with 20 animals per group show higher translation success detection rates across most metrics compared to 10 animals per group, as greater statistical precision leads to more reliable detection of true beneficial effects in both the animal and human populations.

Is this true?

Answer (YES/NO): YES